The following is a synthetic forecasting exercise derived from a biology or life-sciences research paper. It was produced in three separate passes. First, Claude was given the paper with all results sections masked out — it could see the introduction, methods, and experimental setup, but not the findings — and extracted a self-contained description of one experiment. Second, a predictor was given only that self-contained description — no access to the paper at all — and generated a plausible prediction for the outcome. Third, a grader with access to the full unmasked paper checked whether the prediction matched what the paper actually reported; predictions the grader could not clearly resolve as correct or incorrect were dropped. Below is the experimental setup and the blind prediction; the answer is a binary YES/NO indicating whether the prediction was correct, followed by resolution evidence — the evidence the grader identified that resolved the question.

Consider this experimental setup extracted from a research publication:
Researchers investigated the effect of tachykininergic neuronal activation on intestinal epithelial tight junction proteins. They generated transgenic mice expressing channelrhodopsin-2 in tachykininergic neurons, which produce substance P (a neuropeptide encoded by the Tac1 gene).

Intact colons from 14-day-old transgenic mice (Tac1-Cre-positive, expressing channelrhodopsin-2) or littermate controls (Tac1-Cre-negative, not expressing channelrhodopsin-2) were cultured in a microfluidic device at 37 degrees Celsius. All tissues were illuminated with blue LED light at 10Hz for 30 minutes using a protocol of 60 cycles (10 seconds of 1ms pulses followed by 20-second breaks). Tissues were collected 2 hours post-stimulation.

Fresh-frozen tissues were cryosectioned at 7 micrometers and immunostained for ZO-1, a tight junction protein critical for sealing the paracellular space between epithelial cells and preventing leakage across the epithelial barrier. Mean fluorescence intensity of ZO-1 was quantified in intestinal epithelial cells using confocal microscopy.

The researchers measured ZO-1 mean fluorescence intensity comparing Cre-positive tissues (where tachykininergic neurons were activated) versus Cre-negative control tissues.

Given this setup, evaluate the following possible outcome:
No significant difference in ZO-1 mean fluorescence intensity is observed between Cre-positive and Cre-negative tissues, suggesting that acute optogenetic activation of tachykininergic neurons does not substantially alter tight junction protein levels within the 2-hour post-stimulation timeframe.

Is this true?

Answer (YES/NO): NO